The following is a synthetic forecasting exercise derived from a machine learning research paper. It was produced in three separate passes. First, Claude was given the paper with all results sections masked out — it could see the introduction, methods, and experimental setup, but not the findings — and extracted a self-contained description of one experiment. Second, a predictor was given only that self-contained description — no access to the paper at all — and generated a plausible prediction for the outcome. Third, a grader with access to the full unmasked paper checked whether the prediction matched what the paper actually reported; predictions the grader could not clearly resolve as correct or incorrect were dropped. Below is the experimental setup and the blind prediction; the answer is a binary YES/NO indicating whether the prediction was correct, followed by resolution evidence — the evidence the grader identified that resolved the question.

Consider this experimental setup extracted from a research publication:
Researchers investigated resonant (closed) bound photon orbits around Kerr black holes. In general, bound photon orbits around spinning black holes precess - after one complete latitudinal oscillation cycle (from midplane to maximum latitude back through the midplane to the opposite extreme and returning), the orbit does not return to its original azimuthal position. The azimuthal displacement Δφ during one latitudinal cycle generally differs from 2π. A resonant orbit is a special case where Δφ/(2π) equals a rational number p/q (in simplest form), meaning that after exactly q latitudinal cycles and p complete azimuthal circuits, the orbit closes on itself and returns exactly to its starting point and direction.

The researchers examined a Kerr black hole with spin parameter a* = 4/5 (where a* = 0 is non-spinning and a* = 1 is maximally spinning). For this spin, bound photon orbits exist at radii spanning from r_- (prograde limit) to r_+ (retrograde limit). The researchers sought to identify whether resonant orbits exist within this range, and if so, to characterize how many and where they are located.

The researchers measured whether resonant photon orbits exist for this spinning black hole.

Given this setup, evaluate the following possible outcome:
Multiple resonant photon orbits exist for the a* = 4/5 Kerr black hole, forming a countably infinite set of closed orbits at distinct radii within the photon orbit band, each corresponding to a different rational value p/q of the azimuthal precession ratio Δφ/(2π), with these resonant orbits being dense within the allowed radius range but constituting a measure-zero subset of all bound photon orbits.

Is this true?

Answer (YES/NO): YES